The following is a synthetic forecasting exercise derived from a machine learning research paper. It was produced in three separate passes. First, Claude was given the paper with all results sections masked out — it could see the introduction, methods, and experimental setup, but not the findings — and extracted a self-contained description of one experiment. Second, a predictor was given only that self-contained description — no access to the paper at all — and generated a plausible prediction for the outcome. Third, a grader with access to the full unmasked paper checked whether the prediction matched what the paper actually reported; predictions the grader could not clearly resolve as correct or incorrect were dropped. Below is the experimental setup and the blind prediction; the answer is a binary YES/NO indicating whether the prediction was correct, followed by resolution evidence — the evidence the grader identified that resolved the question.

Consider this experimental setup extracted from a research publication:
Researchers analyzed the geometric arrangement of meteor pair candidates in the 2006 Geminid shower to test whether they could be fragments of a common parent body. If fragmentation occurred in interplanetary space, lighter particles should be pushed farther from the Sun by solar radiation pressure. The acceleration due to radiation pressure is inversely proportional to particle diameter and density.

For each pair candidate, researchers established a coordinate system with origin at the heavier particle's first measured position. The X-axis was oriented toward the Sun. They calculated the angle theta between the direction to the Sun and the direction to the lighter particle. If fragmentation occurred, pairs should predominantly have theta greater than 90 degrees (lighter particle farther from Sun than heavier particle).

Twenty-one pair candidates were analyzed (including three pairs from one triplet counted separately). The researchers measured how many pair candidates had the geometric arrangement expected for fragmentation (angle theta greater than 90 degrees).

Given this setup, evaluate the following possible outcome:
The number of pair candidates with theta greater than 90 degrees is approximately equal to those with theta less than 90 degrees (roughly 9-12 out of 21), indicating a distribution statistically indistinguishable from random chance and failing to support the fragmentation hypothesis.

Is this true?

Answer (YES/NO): NO